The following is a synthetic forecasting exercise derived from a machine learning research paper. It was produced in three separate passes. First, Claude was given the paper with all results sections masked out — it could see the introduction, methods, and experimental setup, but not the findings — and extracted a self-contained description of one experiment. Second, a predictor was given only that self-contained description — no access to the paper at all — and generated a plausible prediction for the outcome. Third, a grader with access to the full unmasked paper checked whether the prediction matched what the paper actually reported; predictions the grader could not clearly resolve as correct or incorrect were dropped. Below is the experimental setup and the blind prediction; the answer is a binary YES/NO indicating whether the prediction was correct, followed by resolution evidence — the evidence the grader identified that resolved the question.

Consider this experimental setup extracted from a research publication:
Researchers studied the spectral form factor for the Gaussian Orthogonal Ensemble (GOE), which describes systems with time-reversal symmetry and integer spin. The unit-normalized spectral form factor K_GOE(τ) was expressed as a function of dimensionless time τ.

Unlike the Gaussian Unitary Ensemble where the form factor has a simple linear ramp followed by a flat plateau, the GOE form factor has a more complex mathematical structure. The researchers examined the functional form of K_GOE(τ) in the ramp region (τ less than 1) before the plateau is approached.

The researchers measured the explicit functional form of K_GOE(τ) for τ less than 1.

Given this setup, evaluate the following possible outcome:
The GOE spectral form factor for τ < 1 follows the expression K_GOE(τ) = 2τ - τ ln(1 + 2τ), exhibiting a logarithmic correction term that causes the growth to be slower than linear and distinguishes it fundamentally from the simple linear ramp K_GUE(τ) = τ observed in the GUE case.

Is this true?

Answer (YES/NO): YES